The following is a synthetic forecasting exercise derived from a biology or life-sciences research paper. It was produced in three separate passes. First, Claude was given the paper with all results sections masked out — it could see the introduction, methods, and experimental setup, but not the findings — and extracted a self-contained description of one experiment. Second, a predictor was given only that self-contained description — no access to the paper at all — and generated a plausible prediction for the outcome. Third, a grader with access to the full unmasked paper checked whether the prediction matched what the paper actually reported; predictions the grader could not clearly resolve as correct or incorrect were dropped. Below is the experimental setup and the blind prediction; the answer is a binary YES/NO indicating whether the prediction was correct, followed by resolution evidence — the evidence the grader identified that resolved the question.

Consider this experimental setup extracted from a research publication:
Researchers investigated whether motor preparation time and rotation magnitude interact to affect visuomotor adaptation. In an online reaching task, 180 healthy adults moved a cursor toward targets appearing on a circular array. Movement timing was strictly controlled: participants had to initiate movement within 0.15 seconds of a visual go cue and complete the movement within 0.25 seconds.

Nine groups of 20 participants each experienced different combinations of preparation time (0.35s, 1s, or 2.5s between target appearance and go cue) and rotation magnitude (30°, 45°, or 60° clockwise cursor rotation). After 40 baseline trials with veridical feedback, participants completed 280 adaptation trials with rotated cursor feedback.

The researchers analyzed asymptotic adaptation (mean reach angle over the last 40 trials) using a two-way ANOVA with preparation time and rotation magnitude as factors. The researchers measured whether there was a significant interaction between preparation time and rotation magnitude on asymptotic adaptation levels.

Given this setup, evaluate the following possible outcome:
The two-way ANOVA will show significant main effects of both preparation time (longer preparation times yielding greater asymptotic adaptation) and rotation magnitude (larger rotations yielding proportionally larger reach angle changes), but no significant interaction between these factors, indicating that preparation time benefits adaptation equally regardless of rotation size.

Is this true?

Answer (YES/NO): NO